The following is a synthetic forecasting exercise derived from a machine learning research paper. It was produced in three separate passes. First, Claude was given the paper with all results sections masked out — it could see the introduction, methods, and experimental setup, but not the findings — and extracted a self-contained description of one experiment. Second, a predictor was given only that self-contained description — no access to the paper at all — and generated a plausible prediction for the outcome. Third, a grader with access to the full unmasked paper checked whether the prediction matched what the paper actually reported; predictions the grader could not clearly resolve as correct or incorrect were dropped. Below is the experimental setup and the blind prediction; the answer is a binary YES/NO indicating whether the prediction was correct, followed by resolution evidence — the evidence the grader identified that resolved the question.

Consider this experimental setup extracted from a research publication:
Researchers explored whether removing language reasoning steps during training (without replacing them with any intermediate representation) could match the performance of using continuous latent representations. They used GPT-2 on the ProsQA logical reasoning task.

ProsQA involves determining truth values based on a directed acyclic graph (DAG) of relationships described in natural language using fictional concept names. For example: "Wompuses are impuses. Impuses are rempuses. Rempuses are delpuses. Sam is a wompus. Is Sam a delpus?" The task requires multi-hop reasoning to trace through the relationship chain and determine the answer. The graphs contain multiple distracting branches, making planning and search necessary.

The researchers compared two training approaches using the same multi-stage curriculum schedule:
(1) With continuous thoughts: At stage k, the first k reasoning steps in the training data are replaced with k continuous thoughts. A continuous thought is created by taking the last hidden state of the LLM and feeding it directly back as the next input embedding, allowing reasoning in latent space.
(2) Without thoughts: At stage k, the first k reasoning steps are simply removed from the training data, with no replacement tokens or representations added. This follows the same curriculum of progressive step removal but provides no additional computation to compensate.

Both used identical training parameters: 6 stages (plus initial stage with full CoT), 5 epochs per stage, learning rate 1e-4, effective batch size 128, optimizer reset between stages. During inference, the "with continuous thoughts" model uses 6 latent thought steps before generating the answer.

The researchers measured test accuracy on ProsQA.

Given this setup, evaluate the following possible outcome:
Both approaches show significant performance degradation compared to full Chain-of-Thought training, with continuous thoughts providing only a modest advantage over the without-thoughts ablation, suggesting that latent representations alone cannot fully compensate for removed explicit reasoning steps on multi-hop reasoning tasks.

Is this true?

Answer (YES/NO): NO